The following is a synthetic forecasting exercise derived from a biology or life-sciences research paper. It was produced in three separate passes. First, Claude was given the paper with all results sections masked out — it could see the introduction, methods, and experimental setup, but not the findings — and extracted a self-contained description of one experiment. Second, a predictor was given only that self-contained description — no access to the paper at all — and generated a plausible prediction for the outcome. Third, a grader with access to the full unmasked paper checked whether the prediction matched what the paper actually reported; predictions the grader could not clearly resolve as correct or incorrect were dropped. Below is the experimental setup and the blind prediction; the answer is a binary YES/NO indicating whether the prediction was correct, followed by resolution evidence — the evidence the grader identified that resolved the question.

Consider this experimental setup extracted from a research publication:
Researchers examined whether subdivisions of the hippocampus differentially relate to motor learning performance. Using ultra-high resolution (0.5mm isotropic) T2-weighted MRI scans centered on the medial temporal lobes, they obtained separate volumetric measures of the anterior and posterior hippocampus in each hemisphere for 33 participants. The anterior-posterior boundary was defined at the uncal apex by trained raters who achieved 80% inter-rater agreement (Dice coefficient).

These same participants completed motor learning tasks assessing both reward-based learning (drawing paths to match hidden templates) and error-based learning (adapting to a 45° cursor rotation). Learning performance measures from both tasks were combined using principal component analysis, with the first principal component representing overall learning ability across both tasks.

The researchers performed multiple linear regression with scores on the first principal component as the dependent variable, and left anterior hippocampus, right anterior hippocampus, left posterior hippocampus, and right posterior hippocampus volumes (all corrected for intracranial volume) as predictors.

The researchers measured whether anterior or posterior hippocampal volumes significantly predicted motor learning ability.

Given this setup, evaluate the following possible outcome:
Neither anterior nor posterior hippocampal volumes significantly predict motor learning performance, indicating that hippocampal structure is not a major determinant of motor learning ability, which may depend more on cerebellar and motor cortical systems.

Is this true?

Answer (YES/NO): YES